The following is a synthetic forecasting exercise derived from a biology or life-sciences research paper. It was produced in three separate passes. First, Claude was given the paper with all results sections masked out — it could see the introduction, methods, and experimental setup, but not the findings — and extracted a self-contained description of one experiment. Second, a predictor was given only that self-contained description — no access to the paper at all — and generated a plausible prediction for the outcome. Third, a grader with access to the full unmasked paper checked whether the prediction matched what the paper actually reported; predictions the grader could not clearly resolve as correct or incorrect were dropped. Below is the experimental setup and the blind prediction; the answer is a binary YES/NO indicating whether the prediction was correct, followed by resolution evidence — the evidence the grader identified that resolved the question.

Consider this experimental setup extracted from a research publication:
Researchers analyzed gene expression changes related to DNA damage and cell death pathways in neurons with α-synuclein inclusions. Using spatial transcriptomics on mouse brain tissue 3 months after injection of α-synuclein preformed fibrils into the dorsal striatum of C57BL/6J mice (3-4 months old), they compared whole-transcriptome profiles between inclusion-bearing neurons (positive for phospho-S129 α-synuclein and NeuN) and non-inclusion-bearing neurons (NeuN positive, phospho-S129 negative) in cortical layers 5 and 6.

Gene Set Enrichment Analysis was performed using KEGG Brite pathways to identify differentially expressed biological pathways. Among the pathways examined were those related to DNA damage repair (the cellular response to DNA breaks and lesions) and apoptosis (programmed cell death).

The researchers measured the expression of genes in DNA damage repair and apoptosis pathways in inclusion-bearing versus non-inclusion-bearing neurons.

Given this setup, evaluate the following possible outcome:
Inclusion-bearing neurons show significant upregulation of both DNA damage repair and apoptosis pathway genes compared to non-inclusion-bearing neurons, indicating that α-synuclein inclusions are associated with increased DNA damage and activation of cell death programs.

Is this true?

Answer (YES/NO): YES